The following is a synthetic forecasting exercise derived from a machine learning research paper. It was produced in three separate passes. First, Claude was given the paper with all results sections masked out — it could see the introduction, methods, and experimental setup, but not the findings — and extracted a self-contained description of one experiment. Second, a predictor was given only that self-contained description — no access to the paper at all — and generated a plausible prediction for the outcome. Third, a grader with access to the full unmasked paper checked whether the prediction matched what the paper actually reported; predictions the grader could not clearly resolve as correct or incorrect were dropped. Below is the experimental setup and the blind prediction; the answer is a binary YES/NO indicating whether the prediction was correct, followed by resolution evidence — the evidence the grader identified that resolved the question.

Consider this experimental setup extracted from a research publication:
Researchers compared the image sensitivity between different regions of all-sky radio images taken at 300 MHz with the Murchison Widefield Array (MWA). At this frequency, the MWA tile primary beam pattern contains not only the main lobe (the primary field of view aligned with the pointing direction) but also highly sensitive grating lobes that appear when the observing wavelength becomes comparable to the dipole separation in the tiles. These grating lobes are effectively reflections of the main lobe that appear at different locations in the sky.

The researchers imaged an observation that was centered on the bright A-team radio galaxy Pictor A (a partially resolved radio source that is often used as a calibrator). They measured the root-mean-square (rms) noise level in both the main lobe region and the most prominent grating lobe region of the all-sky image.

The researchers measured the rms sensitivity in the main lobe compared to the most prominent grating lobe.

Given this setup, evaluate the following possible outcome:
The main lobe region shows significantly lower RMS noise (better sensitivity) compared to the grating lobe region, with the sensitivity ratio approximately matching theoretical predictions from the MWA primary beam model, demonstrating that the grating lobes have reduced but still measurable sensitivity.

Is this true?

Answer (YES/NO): NO